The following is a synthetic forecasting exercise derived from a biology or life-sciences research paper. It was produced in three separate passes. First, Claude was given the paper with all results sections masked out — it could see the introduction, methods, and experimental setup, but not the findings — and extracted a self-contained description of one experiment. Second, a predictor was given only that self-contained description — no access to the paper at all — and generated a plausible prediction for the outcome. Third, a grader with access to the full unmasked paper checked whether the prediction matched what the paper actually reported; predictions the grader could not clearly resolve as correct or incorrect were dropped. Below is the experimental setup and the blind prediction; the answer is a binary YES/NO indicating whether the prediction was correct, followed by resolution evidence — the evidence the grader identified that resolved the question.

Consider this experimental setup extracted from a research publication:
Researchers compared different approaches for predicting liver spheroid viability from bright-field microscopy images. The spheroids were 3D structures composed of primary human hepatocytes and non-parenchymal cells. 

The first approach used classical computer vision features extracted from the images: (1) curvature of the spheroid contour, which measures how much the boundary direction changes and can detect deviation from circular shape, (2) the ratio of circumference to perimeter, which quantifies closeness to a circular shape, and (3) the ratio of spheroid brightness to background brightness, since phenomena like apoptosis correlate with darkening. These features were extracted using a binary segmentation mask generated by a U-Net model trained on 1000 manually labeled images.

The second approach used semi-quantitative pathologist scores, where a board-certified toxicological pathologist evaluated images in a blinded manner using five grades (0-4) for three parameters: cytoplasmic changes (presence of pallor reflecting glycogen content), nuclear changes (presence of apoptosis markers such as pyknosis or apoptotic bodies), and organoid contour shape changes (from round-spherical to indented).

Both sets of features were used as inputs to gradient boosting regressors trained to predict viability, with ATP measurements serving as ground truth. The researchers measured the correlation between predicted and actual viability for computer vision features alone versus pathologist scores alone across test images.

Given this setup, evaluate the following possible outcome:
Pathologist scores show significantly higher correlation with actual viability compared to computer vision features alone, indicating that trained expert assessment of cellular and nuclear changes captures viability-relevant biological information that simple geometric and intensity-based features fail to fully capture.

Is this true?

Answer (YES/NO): NO